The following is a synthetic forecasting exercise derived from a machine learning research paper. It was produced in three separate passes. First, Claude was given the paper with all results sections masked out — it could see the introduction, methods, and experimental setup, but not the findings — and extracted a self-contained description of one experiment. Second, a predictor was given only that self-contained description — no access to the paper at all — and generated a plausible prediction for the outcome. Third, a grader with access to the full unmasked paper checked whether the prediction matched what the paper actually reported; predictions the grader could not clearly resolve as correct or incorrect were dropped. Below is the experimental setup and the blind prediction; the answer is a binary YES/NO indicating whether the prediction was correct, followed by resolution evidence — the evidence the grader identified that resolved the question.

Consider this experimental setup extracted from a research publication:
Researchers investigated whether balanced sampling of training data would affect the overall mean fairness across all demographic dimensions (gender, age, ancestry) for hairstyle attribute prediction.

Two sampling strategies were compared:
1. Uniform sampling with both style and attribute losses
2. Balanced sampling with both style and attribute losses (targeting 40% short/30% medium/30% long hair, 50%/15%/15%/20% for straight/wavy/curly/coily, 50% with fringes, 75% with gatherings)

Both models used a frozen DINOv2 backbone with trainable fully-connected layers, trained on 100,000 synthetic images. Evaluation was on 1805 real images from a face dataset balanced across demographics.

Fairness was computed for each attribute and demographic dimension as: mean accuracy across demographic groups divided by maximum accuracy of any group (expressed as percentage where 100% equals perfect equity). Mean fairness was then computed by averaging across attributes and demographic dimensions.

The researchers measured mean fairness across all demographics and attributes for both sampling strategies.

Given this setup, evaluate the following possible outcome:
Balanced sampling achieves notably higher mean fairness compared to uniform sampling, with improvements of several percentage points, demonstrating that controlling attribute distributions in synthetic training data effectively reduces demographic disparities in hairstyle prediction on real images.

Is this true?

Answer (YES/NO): NO